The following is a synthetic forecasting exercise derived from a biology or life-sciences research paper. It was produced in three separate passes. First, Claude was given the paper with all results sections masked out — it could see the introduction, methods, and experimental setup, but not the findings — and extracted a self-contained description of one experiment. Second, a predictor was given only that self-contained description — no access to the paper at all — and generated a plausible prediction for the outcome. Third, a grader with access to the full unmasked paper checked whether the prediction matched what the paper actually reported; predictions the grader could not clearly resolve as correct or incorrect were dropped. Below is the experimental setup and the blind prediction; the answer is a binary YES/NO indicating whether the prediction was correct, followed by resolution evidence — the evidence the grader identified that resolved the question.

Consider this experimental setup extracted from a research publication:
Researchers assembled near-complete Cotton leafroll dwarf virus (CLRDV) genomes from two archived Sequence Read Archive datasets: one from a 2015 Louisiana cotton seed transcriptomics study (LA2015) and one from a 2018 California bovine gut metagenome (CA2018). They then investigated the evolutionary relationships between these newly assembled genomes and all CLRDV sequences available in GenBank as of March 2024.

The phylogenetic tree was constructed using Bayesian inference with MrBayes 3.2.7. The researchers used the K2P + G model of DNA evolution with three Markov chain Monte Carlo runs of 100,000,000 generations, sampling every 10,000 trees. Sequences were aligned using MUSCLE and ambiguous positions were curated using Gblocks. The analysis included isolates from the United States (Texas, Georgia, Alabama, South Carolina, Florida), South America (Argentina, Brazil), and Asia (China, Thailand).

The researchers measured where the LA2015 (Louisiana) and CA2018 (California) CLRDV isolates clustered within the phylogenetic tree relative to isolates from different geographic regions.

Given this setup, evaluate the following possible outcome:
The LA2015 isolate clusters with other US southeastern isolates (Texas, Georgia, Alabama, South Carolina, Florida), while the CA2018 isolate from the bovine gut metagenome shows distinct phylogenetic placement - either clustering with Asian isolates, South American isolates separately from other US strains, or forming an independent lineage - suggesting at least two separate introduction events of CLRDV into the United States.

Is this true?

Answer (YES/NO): NO